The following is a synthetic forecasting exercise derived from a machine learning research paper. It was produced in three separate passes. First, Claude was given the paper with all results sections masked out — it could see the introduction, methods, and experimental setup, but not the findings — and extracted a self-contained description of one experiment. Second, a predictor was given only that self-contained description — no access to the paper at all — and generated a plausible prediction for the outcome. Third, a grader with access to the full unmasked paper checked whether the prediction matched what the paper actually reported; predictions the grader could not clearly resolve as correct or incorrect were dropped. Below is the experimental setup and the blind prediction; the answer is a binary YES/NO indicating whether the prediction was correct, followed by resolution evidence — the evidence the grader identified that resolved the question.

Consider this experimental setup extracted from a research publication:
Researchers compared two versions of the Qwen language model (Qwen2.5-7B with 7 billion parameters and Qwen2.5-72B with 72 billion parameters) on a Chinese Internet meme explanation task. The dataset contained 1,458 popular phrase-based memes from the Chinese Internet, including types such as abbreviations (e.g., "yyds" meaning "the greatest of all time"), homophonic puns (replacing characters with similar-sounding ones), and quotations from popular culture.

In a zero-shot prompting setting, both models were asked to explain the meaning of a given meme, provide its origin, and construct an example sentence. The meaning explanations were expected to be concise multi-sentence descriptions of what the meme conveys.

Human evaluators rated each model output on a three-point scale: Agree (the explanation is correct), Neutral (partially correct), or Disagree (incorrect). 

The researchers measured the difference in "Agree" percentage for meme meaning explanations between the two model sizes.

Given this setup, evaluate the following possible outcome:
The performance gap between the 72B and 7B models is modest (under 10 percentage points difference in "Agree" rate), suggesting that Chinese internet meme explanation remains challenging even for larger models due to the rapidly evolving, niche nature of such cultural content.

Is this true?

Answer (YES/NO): NO